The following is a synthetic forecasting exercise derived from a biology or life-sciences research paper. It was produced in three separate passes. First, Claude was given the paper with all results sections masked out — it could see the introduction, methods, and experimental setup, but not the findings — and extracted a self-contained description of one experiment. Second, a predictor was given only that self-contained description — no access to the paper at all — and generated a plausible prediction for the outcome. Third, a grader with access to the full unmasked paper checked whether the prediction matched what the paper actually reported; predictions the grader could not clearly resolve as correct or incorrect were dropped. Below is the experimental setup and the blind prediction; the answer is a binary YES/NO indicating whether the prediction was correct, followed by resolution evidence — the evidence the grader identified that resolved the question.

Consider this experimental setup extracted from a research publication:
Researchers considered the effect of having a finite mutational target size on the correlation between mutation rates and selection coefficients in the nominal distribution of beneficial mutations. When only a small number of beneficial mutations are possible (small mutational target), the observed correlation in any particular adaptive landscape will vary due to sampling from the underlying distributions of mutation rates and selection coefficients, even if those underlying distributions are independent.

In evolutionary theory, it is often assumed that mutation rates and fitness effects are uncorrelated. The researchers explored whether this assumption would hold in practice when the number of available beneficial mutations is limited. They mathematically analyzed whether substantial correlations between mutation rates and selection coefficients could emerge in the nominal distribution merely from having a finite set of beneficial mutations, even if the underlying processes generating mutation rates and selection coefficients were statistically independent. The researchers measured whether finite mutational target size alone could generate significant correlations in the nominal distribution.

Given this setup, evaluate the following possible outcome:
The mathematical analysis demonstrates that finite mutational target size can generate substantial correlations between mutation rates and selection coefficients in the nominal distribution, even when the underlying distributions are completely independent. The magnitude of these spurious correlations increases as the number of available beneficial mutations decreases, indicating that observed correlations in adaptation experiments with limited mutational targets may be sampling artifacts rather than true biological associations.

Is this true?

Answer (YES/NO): YES